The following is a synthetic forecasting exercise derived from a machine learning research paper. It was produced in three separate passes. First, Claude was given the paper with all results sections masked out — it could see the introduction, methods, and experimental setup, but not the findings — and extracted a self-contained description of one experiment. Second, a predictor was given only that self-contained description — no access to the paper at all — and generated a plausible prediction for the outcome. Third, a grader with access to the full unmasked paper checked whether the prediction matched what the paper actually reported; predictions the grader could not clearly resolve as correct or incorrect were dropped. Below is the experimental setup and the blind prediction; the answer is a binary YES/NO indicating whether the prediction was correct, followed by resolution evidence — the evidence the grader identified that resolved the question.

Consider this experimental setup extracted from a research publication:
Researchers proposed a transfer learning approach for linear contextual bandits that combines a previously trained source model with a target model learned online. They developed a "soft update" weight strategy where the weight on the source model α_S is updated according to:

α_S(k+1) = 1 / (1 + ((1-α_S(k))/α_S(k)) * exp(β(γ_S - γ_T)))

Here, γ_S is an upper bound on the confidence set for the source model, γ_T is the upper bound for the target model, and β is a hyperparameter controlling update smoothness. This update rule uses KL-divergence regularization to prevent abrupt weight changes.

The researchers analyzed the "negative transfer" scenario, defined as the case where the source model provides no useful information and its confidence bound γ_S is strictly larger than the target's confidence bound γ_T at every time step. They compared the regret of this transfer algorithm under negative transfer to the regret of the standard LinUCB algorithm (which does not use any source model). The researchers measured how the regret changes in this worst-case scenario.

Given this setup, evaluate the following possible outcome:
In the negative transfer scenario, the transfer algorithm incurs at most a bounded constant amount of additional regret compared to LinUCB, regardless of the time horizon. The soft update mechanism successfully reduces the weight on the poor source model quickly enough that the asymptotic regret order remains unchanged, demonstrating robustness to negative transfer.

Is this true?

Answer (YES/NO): YES